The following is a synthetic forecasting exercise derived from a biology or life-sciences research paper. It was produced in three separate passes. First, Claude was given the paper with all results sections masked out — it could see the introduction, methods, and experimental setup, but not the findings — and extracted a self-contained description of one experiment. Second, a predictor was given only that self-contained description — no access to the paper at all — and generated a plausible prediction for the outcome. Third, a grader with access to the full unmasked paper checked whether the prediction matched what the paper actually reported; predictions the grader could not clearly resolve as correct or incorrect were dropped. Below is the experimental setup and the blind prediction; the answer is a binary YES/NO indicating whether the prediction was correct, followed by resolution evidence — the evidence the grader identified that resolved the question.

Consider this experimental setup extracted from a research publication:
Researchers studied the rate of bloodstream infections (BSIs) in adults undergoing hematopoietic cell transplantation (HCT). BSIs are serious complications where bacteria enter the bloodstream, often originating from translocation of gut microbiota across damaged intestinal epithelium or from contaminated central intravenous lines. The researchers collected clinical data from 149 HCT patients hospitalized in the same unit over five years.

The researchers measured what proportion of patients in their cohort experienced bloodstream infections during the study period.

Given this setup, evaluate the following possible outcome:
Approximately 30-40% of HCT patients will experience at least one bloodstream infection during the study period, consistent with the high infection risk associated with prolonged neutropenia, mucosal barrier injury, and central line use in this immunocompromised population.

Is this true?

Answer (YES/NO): YES